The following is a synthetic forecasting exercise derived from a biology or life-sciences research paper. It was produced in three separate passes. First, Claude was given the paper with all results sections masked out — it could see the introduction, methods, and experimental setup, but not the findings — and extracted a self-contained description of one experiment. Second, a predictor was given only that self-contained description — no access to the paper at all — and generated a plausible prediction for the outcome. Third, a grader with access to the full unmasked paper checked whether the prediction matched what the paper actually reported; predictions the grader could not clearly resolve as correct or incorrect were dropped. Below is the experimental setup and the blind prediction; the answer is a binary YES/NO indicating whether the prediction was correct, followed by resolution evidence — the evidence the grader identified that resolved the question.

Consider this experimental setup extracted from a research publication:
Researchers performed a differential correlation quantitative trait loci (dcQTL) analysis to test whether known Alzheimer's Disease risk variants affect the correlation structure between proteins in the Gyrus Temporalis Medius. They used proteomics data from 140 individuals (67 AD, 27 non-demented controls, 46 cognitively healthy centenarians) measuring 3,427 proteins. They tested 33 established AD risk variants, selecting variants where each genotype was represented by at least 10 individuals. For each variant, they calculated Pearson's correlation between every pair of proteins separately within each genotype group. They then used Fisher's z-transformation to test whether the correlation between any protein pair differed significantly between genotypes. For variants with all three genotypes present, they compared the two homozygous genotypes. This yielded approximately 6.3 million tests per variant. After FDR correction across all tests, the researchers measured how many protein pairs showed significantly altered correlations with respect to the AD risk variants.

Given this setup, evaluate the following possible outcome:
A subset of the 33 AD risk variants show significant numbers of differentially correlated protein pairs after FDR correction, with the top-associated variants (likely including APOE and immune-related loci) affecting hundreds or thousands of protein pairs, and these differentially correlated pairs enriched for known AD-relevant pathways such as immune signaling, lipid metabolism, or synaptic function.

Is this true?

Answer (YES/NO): NO